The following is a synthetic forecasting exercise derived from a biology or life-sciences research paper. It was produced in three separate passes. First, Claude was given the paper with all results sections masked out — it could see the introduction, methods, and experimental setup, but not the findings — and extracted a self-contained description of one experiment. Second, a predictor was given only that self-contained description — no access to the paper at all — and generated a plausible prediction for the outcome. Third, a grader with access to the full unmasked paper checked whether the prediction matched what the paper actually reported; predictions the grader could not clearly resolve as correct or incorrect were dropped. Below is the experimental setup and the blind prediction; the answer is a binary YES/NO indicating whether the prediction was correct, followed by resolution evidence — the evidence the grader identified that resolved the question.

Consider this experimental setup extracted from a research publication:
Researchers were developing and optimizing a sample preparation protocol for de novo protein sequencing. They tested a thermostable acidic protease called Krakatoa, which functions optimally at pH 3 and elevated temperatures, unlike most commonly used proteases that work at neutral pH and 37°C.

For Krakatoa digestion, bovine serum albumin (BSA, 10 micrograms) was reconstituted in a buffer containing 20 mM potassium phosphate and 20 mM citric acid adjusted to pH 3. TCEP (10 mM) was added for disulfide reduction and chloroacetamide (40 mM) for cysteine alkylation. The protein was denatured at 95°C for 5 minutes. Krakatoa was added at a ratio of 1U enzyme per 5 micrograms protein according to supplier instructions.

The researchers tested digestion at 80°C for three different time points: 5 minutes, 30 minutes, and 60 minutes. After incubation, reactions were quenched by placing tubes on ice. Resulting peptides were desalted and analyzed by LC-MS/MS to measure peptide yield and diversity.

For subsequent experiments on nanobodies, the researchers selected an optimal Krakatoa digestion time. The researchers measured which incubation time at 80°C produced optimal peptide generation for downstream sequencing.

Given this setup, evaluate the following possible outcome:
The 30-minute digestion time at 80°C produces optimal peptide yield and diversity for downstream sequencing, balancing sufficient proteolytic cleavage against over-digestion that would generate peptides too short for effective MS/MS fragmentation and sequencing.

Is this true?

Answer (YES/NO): YES